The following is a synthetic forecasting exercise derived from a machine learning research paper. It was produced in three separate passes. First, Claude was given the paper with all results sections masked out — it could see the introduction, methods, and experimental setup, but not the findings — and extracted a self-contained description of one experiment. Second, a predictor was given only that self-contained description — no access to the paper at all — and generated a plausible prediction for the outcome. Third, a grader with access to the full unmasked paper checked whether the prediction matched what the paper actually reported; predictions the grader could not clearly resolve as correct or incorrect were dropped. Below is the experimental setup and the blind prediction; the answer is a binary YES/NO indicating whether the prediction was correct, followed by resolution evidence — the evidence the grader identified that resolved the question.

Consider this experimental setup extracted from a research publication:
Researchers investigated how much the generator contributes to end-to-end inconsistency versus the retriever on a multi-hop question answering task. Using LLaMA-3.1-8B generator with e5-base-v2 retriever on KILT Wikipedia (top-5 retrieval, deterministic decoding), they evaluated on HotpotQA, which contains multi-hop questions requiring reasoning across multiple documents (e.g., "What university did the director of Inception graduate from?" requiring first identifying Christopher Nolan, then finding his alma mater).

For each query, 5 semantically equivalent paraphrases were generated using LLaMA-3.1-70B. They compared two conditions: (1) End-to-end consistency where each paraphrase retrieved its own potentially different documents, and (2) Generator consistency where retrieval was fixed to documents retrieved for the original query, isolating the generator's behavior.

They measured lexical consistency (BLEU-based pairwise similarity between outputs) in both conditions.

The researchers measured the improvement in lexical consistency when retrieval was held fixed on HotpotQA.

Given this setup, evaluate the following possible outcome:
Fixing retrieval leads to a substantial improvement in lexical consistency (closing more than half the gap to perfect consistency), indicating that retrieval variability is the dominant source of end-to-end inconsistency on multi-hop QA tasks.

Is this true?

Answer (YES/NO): NO